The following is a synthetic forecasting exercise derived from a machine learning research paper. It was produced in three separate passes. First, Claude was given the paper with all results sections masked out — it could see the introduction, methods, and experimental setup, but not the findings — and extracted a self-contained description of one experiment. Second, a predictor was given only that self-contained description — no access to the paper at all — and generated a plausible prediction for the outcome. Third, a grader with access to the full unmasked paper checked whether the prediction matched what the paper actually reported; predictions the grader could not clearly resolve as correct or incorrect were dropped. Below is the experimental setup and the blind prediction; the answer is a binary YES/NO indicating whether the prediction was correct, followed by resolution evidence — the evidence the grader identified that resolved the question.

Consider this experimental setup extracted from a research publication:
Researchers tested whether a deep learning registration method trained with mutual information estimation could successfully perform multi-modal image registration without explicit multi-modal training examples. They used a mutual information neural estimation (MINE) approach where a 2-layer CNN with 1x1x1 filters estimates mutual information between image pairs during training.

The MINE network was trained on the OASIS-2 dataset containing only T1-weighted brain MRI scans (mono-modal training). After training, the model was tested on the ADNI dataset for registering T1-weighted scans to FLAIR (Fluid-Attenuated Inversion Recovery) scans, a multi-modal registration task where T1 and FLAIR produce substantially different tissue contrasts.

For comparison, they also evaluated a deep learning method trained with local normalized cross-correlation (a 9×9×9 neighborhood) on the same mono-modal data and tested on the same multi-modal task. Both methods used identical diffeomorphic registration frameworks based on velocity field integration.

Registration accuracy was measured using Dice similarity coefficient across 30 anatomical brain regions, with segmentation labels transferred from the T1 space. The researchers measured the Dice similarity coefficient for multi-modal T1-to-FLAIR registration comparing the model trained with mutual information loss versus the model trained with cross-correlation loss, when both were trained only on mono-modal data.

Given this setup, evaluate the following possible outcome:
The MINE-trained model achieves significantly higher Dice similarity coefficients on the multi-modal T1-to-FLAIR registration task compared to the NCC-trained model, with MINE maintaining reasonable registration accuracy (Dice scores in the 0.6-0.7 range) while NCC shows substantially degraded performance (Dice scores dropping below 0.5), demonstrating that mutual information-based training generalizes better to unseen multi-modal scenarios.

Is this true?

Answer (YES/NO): NO